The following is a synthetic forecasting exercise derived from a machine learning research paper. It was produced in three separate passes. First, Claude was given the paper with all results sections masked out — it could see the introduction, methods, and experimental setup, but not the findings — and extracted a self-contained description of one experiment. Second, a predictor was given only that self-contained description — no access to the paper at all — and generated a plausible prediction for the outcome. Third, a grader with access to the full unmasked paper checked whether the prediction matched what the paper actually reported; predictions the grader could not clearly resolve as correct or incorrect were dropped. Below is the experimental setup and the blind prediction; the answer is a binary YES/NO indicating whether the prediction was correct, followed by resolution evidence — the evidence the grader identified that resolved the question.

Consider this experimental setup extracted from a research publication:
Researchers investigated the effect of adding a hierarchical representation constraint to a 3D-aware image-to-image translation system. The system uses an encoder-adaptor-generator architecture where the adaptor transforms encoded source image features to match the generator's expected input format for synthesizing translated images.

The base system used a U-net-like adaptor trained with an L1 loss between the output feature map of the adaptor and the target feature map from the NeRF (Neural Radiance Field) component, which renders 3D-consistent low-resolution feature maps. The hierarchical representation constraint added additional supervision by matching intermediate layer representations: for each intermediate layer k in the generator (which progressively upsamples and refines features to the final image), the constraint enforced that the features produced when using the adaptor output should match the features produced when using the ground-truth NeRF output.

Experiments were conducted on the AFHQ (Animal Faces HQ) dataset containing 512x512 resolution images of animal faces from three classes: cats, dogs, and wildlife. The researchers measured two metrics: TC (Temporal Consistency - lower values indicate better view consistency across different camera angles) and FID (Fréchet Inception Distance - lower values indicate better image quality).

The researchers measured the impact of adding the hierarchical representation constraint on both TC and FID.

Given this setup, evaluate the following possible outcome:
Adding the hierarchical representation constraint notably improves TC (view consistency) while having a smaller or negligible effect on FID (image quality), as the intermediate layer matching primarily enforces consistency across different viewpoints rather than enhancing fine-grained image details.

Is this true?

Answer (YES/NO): NO